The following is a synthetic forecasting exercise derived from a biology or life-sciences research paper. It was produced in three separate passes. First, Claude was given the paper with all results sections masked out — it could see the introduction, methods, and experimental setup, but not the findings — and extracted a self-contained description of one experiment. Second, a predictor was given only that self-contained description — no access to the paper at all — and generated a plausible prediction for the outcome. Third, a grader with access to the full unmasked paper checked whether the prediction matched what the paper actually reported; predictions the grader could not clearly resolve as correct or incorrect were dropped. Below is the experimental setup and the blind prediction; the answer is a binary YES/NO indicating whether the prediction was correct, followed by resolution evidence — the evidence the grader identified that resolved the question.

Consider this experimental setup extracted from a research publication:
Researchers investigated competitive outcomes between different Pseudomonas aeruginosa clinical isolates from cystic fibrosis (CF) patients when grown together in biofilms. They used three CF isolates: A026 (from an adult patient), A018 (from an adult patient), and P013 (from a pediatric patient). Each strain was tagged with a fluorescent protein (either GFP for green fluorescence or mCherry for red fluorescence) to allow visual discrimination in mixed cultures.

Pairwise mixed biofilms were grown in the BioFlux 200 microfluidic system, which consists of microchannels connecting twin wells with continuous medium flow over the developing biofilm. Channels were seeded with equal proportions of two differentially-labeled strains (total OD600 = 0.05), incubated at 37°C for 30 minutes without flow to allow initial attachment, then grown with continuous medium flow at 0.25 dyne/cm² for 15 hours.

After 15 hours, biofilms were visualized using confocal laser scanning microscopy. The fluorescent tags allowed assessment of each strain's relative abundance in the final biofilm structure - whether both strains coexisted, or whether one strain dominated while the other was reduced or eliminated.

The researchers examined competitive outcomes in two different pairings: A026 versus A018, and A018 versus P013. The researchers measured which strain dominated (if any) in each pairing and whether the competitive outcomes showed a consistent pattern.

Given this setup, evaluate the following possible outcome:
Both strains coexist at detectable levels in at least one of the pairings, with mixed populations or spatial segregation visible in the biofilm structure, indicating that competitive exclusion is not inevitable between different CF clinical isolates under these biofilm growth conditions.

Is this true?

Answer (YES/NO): YES